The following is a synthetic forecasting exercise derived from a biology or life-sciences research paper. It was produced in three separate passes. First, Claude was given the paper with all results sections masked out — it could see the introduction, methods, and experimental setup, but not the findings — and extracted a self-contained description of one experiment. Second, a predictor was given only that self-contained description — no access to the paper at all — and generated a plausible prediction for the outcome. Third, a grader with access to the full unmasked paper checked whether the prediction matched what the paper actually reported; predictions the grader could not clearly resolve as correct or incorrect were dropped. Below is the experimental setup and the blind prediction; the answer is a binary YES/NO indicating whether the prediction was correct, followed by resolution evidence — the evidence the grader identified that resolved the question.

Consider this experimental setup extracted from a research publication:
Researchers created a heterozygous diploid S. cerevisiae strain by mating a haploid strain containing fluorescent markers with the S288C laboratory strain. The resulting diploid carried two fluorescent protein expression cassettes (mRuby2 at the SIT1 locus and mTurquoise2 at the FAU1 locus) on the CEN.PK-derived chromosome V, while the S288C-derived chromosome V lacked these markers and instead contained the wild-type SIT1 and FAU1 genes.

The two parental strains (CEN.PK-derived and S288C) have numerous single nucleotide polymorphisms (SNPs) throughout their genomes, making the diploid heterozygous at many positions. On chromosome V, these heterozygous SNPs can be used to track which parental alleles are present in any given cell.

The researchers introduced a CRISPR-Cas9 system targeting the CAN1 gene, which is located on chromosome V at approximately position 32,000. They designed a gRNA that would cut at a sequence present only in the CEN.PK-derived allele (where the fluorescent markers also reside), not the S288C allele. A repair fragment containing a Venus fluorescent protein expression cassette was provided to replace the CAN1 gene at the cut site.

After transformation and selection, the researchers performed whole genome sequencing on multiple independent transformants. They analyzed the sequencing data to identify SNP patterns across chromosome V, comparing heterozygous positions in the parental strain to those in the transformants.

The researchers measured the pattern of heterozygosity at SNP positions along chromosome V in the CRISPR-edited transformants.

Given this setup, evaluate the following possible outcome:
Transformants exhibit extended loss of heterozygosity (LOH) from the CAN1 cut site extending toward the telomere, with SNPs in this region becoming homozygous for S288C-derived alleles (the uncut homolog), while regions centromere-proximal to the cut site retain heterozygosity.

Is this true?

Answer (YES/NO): YES